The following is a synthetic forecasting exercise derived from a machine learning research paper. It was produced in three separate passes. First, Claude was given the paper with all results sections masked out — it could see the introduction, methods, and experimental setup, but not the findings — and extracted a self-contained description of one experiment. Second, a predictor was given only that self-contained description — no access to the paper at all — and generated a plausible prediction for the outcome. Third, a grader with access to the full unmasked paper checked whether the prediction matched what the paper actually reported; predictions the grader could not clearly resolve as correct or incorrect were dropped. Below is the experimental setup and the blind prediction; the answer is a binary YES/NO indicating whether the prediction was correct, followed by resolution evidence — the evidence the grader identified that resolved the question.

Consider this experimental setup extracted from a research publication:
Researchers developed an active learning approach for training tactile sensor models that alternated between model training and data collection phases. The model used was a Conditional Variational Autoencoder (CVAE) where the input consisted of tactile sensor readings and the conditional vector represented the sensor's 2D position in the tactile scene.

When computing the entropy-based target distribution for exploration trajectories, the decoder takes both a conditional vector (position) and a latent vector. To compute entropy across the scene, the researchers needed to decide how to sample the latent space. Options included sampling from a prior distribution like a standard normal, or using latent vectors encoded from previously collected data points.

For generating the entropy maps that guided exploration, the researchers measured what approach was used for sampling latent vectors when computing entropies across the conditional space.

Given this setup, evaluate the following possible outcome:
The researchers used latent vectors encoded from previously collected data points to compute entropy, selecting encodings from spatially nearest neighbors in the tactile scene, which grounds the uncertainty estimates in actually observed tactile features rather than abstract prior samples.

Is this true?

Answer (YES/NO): NO